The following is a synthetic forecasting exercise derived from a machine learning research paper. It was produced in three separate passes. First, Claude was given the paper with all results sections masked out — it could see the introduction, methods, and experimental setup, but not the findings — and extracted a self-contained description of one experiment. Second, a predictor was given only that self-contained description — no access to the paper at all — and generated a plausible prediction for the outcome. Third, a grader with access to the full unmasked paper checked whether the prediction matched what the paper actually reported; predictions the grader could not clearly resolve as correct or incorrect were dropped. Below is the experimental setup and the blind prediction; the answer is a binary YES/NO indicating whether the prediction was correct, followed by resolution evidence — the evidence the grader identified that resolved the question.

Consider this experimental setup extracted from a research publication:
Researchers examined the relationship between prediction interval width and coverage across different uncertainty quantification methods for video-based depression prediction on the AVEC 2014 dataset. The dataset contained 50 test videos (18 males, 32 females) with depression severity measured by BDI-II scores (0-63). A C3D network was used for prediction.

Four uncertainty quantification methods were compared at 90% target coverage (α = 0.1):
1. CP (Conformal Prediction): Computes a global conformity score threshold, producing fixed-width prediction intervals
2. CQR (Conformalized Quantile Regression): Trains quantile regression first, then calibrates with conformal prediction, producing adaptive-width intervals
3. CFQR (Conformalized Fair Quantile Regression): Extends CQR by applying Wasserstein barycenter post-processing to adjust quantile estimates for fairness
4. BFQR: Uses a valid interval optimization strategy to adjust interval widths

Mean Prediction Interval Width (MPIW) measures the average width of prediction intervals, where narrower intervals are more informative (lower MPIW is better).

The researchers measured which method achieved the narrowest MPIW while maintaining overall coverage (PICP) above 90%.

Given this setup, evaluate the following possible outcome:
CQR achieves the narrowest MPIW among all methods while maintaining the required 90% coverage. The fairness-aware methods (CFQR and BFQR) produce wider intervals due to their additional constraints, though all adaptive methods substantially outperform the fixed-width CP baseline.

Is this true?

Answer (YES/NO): NO